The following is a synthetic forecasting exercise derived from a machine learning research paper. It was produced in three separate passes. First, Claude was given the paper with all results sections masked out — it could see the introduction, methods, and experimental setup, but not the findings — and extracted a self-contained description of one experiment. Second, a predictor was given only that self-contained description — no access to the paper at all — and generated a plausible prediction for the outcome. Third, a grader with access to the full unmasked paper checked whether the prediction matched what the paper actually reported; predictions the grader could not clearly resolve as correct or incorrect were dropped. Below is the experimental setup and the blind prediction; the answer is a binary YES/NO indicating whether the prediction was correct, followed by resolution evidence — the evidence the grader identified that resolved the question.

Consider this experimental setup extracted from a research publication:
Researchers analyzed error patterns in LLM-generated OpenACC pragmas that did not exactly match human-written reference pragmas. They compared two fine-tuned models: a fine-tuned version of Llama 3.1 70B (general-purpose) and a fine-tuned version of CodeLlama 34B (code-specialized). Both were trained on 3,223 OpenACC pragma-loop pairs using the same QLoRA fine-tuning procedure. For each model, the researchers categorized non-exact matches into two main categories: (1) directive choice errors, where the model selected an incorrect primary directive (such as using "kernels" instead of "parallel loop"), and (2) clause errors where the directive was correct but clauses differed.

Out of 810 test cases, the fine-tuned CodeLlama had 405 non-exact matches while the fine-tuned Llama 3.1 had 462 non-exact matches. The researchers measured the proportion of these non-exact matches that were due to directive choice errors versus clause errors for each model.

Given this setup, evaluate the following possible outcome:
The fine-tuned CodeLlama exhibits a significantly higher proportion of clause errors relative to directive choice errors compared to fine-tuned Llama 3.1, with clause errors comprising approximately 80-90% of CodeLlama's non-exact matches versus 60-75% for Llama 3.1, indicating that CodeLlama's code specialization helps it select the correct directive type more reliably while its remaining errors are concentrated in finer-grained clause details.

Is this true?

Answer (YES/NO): NO